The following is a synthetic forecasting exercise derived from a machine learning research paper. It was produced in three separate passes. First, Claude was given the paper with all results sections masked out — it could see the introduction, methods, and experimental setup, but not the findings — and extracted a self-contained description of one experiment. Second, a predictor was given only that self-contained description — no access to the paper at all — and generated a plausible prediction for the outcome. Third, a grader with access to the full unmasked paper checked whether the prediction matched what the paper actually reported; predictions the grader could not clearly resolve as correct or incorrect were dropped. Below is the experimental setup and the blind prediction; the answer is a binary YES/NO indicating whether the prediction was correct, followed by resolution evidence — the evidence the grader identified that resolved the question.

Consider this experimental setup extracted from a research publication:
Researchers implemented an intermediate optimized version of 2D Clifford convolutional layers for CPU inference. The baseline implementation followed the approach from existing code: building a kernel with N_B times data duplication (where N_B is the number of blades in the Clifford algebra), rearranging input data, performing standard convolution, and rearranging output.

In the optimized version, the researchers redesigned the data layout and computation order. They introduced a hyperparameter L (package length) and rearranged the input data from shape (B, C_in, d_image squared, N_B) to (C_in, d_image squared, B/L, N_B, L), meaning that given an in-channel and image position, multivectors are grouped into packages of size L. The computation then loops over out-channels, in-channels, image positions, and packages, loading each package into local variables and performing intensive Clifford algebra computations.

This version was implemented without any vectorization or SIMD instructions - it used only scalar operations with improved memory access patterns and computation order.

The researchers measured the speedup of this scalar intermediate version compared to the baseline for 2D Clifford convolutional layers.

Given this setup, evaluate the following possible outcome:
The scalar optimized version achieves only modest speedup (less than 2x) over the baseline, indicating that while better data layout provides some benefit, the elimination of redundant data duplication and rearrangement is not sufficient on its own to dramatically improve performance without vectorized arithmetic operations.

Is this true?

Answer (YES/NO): NO